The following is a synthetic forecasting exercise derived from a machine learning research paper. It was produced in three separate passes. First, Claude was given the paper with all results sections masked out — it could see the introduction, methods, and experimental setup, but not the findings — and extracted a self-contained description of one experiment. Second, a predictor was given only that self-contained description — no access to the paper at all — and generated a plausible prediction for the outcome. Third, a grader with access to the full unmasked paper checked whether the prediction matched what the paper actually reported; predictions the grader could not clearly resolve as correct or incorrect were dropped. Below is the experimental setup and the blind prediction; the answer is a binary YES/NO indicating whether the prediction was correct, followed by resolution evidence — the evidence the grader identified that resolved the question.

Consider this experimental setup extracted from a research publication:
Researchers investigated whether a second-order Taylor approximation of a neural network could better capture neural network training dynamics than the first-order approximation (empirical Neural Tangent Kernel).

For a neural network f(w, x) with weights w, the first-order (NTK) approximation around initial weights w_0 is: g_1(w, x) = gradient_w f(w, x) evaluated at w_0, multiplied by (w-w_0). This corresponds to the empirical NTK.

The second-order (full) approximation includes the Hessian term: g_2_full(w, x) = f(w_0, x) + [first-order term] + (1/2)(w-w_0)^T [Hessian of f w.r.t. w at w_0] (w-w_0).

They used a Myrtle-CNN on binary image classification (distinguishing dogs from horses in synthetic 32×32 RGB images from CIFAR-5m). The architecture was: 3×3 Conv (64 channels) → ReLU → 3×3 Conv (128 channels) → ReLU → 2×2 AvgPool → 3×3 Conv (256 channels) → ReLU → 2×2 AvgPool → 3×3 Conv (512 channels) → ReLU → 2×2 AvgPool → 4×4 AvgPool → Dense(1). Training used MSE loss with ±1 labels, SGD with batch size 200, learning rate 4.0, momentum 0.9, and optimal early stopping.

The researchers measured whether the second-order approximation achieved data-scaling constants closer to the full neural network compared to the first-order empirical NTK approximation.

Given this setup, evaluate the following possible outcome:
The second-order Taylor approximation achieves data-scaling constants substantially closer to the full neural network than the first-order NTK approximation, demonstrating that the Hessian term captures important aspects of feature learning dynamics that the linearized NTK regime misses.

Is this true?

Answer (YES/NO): NO